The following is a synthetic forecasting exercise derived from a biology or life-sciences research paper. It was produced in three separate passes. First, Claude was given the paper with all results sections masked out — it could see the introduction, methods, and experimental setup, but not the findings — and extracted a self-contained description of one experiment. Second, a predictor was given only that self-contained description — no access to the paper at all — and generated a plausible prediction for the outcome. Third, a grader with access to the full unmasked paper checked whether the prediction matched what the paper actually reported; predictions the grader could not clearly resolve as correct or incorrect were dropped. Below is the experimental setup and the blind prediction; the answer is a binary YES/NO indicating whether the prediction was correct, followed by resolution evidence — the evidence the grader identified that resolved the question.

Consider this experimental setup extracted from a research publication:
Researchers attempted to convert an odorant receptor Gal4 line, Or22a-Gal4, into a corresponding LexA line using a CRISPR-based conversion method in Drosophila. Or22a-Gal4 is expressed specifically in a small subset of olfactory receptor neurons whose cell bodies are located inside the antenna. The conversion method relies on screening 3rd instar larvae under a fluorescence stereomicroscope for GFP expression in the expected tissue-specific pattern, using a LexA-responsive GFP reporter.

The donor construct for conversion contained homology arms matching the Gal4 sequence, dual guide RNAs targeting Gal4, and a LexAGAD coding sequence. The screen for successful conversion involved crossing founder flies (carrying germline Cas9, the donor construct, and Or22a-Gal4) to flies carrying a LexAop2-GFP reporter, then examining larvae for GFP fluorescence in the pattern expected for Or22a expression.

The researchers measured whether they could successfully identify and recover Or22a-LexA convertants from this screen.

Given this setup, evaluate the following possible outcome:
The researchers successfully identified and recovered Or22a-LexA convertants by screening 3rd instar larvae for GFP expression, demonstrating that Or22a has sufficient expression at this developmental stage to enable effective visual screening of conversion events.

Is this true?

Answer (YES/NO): NO